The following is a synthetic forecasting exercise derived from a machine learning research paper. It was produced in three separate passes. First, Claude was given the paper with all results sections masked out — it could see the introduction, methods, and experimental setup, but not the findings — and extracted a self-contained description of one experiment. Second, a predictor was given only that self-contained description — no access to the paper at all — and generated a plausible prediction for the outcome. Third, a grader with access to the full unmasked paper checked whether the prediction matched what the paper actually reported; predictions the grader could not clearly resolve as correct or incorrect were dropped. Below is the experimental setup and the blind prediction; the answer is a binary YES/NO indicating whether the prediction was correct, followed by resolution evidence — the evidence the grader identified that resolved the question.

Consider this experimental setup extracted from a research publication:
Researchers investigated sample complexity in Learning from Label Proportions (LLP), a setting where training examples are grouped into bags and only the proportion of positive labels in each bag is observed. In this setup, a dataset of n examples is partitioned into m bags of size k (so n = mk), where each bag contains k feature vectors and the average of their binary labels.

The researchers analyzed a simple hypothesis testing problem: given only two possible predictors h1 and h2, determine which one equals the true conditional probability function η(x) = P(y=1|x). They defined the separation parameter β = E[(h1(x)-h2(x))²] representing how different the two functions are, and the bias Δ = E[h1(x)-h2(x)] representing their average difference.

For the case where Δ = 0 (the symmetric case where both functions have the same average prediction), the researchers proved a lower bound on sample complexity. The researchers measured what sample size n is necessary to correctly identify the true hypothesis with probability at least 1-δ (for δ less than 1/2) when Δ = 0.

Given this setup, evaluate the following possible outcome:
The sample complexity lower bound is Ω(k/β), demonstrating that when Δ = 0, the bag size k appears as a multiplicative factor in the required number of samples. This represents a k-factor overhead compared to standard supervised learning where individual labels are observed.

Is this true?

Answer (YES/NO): YES